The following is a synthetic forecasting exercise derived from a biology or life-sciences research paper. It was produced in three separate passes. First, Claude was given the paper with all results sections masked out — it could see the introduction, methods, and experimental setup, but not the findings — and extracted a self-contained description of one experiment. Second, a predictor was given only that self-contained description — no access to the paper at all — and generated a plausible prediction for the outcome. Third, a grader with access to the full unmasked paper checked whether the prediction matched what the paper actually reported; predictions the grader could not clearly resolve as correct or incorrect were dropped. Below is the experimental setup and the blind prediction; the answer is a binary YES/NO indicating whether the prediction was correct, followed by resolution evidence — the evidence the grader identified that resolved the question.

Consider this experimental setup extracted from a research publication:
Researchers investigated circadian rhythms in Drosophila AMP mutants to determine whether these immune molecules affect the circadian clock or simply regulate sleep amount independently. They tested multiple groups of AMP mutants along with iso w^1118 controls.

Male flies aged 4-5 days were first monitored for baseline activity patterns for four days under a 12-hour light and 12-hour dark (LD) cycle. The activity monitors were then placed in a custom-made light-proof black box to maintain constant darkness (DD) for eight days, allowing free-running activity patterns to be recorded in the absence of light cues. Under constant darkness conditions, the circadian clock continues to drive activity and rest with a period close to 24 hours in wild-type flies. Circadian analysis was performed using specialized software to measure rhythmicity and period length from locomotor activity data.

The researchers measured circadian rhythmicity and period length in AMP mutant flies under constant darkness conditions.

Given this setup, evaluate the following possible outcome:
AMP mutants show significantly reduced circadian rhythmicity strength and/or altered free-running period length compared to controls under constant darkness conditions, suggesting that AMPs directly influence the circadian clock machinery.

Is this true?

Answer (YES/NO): NO